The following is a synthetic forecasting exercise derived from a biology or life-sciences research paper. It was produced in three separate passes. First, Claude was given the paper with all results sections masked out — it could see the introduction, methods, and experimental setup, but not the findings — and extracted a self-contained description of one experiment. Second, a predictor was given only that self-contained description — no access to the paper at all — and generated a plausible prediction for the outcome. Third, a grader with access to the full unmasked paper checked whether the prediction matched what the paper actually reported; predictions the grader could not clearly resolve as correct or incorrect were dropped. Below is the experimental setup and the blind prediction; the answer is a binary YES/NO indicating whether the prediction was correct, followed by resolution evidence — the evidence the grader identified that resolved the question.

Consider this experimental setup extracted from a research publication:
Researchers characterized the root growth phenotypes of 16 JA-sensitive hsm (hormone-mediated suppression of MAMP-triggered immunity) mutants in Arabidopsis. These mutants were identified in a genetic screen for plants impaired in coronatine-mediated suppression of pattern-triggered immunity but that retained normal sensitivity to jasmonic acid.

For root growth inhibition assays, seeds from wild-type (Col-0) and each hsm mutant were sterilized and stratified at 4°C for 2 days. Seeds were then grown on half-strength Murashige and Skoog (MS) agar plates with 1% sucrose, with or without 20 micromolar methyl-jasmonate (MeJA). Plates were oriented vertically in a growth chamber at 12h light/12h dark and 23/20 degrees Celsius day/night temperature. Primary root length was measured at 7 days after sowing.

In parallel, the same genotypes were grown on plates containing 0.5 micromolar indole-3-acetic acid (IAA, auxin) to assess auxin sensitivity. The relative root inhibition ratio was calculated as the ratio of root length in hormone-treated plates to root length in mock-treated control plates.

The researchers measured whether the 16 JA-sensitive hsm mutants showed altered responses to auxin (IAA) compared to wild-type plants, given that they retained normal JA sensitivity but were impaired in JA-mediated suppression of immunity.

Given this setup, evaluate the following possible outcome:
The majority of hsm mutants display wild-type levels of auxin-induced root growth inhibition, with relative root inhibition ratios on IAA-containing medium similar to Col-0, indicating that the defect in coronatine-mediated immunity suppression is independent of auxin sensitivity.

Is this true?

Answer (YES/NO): YES